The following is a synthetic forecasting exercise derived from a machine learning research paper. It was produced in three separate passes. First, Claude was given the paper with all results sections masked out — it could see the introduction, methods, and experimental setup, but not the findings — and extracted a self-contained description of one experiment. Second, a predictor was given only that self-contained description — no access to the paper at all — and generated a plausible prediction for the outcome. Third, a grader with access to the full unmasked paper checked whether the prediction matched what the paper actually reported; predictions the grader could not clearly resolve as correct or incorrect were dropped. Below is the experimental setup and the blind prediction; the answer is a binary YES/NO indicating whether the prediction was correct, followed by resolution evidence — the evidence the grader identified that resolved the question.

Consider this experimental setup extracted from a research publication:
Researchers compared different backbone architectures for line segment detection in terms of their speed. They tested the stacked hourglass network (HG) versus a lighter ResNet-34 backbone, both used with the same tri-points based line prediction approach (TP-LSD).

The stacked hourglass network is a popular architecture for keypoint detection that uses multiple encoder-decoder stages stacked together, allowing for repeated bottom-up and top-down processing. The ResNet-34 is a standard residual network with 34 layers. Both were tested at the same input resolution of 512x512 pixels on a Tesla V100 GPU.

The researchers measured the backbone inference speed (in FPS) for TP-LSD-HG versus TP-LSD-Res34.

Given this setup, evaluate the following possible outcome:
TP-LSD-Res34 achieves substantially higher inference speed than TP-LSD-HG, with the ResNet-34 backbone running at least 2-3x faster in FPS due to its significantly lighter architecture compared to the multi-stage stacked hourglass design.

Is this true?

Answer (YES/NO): NO